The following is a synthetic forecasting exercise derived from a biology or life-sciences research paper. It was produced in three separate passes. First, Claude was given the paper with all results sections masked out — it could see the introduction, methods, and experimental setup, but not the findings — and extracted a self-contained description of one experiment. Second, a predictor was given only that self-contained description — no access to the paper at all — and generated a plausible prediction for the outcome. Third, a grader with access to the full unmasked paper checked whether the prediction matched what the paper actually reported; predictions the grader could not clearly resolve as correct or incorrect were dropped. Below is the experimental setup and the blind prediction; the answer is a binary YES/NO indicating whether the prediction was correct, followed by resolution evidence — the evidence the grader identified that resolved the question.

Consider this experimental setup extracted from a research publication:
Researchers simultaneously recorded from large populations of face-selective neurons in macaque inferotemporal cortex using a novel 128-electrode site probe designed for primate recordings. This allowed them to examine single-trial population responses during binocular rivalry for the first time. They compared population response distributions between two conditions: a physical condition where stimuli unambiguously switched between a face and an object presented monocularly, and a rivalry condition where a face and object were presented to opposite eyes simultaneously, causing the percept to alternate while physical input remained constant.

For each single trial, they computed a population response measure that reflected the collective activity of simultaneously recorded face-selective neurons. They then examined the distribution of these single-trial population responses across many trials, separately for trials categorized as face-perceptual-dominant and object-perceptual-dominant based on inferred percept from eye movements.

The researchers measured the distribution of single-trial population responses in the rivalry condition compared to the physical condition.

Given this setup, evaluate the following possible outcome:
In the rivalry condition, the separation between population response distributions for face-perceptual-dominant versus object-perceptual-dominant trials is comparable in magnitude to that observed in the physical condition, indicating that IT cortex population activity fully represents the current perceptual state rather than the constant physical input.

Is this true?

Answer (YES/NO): NO